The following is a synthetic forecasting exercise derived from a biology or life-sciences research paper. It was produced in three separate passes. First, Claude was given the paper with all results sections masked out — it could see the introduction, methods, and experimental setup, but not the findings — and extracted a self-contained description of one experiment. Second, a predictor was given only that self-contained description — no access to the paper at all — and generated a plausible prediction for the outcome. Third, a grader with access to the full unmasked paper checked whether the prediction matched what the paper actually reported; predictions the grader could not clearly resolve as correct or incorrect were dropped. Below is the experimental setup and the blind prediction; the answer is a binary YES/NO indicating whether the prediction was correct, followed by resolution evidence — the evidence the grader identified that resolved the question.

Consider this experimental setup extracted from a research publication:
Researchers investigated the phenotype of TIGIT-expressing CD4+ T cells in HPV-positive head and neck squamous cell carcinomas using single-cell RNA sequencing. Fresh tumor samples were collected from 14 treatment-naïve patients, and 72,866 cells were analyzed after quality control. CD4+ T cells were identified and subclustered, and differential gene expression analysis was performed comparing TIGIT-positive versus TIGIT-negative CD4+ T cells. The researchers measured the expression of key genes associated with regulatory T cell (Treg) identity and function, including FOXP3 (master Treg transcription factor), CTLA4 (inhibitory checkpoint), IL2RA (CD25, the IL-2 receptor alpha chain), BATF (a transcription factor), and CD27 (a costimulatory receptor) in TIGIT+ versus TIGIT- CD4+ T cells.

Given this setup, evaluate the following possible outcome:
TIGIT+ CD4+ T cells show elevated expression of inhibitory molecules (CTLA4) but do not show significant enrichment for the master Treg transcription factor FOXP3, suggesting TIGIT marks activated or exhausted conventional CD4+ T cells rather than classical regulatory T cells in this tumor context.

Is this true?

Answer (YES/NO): NO